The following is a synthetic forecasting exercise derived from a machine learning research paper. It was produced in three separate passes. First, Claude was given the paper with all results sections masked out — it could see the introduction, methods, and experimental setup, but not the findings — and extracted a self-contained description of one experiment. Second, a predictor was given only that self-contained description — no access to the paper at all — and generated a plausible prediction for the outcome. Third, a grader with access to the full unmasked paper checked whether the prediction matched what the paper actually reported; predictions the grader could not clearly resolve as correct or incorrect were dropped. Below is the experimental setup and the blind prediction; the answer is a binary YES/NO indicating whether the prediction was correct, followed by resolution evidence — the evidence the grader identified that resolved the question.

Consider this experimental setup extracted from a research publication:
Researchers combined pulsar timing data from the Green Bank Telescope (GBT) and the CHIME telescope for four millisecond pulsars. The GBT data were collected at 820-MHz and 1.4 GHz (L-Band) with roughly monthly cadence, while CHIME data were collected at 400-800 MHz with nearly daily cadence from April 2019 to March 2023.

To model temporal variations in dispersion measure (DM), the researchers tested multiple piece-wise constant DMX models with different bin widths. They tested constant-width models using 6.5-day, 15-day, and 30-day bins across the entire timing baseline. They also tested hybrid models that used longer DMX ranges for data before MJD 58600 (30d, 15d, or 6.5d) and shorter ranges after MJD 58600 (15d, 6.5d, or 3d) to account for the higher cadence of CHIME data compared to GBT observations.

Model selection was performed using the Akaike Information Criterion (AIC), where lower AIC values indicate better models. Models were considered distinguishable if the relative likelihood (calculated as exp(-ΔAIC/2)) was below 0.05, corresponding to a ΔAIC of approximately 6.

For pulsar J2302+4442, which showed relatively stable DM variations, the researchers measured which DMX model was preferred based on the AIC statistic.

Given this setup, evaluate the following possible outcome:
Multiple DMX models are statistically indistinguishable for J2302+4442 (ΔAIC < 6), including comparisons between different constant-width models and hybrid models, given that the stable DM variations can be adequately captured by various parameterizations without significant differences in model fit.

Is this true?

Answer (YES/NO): NO